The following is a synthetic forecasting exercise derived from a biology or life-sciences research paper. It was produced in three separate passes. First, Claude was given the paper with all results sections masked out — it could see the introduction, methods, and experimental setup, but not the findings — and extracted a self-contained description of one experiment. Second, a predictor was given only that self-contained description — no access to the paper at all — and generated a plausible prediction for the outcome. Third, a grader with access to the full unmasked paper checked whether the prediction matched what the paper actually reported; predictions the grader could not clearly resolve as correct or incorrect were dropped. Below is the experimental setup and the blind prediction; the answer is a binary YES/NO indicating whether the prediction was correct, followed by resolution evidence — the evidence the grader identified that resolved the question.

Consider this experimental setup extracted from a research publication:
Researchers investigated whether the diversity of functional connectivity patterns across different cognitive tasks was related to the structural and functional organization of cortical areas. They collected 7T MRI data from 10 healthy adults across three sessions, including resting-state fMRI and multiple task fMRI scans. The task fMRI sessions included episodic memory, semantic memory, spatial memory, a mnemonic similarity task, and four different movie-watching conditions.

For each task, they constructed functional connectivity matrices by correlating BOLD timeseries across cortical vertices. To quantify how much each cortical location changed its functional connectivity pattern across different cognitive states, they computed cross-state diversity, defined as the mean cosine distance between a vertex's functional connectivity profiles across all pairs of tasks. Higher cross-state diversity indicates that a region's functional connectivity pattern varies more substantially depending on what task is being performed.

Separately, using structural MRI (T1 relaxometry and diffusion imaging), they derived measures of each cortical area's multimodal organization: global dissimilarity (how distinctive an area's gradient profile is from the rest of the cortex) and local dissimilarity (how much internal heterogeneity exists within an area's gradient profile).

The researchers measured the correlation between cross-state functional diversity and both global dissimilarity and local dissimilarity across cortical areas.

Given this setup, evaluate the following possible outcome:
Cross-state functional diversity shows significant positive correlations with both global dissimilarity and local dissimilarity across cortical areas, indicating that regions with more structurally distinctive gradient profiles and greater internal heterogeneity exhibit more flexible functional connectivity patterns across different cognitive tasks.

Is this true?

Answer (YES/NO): NO